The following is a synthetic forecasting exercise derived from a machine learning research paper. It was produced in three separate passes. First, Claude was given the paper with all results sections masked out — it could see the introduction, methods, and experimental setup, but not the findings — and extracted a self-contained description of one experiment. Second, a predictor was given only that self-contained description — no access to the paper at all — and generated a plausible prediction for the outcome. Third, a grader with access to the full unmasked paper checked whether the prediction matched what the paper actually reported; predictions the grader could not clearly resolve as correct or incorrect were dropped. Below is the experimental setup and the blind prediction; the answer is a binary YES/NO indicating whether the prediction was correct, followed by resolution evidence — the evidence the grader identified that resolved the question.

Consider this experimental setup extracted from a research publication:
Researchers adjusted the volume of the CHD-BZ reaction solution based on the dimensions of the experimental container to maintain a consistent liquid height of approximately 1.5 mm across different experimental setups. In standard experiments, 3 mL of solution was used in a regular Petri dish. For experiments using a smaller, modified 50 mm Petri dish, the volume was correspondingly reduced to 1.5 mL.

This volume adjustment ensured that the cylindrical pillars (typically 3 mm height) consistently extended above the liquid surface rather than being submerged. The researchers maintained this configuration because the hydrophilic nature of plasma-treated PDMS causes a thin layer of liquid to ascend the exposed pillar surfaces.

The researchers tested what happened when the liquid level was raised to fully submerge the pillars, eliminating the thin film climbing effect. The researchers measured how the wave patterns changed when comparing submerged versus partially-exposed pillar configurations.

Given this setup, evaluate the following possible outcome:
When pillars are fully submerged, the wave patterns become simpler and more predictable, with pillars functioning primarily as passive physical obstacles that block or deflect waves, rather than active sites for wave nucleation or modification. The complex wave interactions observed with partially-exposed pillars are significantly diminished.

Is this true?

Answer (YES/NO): NO